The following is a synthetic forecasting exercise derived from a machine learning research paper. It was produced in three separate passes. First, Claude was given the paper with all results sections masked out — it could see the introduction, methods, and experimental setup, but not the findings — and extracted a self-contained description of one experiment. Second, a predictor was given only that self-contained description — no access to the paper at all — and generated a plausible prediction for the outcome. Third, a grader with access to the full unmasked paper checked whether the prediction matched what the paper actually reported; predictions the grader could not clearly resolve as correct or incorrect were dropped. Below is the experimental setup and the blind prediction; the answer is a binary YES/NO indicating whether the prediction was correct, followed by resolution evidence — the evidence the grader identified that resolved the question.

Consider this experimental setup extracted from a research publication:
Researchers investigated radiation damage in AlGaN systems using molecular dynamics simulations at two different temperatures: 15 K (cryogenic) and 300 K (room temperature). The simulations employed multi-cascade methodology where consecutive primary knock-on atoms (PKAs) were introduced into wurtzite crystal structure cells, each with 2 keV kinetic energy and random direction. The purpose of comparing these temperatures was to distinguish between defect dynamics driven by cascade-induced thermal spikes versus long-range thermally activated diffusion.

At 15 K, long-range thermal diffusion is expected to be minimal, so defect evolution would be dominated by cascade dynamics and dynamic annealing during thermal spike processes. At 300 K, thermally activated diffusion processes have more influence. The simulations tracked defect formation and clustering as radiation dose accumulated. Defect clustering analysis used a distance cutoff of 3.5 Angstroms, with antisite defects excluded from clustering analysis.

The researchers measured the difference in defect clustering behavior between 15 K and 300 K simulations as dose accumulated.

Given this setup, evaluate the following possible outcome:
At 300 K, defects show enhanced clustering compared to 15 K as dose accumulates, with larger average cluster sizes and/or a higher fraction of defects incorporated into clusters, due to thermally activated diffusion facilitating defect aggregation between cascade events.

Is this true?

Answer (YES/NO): NO